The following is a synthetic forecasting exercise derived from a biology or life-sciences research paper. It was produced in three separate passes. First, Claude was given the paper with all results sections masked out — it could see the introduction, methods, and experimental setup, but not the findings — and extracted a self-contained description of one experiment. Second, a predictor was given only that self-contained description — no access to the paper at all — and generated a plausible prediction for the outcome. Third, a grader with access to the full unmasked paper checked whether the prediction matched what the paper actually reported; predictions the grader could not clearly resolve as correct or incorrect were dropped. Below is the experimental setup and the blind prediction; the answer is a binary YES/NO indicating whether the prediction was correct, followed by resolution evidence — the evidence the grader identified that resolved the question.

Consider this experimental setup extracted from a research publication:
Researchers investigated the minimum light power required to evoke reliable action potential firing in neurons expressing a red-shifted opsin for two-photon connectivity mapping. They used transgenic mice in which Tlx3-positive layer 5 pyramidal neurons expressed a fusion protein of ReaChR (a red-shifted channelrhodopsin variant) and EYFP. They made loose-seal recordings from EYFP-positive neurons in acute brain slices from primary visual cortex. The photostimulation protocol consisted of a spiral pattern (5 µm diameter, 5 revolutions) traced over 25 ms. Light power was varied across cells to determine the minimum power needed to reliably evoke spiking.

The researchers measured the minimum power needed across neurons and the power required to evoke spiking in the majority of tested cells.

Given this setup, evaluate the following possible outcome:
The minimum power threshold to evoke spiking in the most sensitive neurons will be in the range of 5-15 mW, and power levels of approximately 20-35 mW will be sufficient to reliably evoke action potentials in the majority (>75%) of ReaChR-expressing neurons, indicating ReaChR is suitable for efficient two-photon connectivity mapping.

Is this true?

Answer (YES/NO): NO